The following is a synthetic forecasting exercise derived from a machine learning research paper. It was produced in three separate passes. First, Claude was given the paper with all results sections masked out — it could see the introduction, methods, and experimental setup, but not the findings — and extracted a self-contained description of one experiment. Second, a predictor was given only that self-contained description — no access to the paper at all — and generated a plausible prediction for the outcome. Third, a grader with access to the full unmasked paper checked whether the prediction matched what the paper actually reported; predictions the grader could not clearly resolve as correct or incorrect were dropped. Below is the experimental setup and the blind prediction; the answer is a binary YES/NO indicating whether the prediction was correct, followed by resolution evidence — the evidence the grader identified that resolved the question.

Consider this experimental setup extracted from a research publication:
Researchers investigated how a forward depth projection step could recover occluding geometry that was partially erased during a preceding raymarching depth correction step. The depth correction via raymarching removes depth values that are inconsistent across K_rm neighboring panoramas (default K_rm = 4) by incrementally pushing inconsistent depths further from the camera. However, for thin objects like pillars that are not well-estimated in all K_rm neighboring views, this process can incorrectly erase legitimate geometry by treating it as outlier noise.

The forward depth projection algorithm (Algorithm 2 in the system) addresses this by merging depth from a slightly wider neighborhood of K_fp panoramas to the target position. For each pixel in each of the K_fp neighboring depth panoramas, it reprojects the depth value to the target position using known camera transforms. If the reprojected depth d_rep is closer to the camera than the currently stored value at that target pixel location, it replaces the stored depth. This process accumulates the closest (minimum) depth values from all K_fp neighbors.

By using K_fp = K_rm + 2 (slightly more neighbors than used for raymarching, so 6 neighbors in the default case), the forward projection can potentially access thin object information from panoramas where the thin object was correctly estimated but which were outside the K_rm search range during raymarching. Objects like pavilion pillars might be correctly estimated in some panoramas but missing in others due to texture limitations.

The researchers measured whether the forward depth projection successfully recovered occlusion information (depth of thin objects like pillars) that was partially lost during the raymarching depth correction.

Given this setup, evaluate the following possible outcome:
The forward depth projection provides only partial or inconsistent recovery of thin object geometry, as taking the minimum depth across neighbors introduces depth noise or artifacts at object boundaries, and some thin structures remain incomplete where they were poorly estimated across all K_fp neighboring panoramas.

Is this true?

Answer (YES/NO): NO